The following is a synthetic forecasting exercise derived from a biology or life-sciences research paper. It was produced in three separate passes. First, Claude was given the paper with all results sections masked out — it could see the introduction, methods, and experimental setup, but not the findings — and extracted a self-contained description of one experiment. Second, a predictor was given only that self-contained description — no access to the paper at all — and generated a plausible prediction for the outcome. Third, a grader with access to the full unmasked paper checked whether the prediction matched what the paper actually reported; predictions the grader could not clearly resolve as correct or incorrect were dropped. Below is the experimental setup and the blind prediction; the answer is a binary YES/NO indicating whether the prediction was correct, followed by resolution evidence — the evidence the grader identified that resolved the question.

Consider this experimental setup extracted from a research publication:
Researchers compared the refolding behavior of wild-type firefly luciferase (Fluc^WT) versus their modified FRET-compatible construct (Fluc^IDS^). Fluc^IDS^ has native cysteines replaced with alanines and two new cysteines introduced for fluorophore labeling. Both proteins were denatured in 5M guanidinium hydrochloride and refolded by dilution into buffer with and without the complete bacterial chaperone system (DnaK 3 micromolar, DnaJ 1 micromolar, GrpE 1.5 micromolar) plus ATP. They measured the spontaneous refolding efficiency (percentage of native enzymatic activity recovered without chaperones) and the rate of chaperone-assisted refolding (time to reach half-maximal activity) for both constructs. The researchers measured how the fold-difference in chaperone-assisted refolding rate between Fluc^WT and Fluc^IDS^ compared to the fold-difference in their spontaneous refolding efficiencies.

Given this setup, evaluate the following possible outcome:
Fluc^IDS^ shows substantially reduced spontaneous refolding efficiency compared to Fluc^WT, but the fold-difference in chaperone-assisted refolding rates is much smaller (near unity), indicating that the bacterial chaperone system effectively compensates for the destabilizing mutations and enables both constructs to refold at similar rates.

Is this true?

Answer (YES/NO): NO